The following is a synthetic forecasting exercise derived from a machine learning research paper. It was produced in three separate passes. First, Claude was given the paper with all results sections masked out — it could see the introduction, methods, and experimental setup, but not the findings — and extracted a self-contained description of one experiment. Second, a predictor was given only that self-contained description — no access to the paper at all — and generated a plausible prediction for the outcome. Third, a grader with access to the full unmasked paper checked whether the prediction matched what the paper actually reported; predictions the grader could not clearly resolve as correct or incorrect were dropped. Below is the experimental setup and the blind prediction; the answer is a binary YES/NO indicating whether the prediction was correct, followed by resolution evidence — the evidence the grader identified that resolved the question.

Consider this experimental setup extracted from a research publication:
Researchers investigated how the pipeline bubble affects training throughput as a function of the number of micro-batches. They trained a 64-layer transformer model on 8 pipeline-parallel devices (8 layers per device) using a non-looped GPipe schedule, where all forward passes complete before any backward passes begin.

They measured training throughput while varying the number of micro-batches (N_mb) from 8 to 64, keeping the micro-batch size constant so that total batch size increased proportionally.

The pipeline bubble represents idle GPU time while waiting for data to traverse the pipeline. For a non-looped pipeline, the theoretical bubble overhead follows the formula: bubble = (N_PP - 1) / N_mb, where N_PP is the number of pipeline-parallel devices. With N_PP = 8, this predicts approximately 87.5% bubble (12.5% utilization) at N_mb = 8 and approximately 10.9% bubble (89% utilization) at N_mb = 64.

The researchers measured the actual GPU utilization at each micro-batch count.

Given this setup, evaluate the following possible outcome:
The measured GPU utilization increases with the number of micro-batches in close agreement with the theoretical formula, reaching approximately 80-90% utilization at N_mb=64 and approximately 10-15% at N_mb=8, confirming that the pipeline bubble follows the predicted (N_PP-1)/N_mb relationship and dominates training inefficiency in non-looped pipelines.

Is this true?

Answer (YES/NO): NO